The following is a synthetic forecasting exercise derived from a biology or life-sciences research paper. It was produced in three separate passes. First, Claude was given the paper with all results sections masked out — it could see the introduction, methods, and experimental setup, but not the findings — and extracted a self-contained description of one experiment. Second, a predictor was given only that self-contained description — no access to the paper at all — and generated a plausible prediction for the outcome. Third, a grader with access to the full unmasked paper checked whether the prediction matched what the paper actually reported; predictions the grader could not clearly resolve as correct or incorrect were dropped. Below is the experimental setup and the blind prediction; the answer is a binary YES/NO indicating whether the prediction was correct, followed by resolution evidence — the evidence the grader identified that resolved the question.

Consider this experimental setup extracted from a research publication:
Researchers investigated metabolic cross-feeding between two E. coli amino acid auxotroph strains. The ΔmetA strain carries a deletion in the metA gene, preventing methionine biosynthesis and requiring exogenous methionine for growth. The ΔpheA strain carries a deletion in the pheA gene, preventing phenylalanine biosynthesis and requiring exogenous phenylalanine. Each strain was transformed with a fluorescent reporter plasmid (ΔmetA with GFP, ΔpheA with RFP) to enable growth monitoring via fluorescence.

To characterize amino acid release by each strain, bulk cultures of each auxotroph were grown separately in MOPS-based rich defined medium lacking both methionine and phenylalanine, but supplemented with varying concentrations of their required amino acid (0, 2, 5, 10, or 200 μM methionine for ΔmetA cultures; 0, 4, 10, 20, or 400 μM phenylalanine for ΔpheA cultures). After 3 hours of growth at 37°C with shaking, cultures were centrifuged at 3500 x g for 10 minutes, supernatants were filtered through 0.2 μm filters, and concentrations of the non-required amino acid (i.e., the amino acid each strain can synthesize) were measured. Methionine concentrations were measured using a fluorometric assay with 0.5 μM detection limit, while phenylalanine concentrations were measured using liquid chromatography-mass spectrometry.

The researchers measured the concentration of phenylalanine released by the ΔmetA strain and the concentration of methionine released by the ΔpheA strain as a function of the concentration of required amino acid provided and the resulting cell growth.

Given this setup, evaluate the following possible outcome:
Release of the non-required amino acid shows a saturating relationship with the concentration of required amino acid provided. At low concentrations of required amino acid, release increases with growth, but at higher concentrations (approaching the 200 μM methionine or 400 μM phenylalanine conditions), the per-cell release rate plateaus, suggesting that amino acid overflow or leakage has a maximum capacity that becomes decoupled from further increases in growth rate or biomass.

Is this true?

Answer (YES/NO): NO